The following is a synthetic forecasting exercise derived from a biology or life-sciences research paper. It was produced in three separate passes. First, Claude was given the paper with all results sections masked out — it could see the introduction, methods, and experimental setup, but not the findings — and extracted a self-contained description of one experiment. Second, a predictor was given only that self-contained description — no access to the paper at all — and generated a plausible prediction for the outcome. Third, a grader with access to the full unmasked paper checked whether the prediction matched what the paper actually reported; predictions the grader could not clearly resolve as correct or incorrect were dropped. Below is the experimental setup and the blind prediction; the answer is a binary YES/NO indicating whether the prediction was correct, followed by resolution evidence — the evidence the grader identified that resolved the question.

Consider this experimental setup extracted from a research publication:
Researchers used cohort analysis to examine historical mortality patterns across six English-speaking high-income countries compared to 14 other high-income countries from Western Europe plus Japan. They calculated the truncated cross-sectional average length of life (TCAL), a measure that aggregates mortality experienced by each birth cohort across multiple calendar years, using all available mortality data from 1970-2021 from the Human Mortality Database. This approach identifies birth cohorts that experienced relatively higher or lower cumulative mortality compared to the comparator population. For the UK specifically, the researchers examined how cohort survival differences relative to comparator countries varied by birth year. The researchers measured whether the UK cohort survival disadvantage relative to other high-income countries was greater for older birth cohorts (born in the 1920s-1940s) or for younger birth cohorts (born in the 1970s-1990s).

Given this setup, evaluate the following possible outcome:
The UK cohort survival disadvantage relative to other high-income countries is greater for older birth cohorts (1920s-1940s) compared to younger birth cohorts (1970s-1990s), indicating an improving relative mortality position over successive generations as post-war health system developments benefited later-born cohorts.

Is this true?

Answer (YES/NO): NO